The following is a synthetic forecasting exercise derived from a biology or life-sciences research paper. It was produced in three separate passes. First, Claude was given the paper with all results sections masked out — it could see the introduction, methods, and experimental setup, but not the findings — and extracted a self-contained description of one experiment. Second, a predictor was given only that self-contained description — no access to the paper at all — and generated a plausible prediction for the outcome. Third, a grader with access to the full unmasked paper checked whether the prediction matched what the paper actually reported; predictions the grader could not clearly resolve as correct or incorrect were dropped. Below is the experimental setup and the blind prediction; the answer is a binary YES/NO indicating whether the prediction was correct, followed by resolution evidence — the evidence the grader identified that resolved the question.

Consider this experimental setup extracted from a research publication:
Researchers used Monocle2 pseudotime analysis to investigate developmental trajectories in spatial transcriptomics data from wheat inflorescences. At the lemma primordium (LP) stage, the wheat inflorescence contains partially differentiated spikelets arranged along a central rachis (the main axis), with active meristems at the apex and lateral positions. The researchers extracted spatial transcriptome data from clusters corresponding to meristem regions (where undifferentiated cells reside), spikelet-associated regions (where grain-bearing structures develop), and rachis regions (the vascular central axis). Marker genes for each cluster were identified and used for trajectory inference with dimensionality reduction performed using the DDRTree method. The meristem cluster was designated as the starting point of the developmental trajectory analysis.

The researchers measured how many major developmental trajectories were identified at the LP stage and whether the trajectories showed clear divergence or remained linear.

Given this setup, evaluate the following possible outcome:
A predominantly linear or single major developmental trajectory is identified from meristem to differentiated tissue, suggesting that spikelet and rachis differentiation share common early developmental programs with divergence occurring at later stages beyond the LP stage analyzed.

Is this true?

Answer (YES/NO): NO